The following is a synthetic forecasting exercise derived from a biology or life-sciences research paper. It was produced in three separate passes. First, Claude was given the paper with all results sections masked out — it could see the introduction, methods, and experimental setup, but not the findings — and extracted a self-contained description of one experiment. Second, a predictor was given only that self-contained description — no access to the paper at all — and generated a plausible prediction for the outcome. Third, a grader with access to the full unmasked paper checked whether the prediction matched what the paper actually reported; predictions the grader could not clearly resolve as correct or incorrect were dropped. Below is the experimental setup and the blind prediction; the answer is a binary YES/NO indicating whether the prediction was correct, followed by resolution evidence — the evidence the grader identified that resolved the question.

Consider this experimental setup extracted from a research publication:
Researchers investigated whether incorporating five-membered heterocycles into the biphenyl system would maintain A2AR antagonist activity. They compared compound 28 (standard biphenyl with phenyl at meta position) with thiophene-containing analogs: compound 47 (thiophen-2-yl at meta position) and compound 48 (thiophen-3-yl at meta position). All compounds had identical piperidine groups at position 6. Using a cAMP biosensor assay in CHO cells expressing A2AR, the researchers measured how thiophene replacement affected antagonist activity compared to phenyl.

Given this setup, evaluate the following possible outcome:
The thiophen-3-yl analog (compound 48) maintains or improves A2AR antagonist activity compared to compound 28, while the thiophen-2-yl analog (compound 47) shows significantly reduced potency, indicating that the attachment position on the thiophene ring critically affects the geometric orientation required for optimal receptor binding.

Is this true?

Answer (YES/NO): NO